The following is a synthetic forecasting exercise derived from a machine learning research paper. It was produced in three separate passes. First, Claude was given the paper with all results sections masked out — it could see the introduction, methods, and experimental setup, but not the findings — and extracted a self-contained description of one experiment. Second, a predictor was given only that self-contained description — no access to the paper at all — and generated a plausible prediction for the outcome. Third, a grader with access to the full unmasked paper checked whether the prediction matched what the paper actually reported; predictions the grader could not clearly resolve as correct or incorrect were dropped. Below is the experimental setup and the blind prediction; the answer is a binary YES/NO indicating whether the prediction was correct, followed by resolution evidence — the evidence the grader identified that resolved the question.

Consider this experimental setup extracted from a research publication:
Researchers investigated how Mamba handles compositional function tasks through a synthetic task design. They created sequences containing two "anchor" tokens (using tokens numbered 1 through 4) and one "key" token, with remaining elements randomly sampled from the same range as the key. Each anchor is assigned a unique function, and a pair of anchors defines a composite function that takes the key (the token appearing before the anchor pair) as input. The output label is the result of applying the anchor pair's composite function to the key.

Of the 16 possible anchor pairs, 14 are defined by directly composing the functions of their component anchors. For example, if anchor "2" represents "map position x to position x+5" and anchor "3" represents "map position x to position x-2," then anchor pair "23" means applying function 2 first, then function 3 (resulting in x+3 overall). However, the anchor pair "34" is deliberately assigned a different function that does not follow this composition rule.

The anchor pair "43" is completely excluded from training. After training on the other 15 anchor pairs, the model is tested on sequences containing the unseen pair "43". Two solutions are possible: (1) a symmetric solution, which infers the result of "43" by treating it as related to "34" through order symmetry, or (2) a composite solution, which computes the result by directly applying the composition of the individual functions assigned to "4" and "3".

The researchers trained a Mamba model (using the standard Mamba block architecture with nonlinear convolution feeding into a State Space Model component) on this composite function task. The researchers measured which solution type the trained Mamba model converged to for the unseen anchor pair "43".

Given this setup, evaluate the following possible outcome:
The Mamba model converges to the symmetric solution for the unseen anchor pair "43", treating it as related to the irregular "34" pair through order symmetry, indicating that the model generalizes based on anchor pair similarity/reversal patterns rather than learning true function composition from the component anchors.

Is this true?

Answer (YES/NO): NO